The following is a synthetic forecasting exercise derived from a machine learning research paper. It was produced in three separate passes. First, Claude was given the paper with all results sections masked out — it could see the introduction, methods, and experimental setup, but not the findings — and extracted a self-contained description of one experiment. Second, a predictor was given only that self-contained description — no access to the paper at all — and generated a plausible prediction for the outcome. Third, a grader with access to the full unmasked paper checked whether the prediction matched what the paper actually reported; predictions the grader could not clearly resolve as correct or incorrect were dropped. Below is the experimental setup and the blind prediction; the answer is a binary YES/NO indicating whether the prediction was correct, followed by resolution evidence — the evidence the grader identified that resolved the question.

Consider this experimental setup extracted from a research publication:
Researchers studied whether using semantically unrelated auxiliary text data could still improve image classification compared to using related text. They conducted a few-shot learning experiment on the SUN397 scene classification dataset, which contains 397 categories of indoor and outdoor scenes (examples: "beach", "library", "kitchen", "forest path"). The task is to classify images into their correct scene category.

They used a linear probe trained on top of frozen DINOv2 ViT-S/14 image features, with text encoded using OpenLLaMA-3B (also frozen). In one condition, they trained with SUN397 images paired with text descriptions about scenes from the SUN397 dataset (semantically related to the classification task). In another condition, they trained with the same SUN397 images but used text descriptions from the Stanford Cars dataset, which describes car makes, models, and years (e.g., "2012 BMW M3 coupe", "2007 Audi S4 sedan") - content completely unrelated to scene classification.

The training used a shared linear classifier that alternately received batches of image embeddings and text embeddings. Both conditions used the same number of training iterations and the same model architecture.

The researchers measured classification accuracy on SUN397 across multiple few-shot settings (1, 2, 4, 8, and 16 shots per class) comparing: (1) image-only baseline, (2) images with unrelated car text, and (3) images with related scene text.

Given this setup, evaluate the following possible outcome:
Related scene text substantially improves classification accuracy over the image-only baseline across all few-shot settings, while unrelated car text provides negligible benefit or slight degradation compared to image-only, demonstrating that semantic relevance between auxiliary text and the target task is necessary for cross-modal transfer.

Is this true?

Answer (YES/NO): YES